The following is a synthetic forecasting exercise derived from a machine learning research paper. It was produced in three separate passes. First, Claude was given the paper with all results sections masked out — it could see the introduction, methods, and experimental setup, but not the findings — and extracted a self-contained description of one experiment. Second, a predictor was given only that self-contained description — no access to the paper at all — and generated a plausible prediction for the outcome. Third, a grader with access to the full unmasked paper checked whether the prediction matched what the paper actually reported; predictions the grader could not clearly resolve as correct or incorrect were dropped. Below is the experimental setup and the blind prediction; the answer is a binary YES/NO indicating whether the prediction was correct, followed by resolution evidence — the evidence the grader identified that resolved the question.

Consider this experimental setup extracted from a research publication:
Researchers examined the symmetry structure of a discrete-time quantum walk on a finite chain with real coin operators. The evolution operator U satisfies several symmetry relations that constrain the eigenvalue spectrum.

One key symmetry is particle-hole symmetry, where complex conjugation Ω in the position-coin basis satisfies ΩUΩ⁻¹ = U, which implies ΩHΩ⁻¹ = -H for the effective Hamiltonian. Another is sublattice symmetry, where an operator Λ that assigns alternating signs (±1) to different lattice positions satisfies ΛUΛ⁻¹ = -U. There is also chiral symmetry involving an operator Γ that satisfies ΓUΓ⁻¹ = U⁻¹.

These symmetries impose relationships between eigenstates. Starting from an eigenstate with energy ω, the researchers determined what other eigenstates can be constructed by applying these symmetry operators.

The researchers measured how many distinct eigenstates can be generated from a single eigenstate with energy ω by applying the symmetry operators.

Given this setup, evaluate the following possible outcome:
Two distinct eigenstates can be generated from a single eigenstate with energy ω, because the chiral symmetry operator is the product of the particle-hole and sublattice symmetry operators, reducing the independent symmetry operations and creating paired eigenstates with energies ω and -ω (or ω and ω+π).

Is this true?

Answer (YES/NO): NO